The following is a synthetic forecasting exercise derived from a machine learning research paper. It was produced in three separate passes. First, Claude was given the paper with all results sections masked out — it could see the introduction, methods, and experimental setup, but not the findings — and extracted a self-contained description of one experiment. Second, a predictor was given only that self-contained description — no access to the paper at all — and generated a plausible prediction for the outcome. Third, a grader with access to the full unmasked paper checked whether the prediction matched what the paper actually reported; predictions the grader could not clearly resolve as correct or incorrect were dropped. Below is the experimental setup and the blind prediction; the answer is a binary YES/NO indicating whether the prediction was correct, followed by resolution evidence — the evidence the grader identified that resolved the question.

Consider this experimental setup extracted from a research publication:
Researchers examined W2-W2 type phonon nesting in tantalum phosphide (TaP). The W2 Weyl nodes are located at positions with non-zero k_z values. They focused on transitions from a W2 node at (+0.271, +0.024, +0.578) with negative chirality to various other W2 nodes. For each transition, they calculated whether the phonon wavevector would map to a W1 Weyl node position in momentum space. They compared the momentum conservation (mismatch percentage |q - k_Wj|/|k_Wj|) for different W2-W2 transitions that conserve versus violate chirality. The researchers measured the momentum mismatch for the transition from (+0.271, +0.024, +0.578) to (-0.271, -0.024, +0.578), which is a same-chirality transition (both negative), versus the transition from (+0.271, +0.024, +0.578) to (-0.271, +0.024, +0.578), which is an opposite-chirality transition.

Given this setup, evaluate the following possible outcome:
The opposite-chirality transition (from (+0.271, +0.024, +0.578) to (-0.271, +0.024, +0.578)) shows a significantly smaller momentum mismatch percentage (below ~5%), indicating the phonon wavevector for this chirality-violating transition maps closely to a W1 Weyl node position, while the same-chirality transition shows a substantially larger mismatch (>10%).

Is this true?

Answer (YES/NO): NO